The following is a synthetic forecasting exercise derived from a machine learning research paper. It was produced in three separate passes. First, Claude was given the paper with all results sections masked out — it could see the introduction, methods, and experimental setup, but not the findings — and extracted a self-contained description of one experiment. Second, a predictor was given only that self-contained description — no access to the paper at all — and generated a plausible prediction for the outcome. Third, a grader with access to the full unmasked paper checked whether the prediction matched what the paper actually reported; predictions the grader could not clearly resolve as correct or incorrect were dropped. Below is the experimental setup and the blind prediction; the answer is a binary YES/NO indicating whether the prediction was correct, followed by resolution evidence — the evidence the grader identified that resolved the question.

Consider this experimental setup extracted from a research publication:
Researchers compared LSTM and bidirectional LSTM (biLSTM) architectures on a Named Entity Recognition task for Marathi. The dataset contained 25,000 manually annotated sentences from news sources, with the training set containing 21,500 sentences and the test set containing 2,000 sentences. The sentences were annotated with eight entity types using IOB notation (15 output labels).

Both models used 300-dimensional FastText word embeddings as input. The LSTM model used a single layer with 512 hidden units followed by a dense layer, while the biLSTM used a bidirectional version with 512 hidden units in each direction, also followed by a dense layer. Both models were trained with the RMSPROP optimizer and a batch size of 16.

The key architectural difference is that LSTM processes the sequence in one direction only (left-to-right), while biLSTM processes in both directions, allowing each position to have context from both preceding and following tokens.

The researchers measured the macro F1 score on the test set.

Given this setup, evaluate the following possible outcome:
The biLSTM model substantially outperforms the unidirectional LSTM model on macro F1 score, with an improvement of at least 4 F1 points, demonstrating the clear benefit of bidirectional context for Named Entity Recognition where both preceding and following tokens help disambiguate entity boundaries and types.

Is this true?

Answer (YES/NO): NO